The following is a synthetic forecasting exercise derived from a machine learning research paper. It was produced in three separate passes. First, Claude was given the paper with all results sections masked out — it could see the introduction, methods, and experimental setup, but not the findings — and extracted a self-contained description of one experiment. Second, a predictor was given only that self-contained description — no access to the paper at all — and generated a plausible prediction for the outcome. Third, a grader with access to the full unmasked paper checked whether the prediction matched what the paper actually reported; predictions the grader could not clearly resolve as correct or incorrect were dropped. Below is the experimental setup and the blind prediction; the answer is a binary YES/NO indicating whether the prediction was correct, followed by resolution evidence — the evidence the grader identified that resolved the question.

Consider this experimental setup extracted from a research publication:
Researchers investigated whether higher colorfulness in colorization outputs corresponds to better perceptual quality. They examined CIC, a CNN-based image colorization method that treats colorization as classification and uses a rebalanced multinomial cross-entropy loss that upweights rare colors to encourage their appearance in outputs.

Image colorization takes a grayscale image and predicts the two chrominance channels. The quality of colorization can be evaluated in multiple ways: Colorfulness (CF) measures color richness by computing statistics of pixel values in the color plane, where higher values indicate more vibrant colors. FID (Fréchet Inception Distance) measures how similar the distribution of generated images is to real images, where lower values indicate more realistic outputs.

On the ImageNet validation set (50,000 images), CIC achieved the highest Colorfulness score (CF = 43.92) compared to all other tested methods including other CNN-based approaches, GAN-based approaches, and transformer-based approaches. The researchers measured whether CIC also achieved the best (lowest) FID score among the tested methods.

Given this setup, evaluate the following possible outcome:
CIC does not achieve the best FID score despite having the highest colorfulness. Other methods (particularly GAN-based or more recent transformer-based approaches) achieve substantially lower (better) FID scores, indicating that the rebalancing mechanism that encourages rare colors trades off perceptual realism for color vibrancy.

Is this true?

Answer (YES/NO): YES